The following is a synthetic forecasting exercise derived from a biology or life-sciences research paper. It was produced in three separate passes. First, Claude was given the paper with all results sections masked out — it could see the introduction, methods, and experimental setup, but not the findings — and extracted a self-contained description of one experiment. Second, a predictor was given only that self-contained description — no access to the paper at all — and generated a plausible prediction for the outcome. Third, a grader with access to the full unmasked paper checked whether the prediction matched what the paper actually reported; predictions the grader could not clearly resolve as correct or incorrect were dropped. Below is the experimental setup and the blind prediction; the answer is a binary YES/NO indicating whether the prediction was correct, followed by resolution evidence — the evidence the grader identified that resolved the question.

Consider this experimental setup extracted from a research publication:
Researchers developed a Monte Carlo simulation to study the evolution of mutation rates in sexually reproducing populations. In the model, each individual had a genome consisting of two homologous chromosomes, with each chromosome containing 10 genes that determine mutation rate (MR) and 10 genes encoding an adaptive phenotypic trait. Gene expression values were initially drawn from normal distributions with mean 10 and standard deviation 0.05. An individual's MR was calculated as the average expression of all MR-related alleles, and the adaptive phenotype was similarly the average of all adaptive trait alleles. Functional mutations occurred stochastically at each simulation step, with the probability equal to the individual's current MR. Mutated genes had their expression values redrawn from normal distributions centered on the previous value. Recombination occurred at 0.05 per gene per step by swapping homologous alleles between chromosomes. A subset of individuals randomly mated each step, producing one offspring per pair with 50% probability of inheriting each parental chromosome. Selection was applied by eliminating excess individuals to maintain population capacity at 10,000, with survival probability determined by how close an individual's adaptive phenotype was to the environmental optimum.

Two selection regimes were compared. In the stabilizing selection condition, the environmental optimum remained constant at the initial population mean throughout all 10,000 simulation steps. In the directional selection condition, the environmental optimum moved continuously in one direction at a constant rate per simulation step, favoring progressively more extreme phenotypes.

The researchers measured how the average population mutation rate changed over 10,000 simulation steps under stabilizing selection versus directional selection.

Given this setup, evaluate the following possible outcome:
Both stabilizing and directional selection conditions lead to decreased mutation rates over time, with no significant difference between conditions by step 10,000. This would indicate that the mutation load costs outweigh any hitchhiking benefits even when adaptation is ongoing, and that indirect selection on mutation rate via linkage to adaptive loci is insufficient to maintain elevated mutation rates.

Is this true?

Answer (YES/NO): NO